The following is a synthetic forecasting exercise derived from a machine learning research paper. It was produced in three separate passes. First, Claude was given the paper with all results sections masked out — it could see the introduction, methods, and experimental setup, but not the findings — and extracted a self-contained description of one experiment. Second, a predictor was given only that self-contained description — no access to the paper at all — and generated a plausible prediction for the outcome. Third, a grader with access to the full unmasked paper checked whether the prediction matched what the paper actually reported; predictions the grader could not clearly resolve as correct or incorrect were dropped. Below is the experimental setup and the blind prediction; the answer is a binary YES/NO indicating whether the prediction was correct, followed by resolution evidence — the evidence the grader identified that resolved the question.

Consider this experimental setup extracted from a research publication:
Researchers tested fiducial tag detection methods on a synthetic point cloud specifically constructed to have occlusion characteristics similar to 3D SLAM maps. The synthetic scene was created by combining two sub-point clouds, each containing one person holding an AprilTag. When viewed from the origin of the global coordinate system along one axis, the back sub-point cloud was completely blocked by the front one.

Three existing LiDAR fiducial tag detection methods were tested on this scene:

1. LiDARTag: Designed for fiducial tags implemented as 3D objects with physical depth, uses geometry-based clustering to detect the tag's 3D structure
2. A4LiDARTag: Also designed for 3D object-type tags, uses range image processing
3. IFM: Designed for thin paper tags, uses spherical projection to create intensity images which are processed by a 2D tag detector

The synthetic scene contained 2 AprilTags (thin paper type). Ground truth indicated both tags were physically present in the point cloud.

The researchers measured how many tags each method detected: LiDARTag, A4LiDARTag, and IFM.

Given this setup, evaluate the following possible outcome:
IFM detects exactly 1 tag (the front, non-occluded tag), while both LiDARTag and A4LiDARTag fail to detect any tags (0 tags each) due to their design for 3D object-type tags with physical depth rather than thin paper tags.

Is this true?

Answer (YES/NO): YES